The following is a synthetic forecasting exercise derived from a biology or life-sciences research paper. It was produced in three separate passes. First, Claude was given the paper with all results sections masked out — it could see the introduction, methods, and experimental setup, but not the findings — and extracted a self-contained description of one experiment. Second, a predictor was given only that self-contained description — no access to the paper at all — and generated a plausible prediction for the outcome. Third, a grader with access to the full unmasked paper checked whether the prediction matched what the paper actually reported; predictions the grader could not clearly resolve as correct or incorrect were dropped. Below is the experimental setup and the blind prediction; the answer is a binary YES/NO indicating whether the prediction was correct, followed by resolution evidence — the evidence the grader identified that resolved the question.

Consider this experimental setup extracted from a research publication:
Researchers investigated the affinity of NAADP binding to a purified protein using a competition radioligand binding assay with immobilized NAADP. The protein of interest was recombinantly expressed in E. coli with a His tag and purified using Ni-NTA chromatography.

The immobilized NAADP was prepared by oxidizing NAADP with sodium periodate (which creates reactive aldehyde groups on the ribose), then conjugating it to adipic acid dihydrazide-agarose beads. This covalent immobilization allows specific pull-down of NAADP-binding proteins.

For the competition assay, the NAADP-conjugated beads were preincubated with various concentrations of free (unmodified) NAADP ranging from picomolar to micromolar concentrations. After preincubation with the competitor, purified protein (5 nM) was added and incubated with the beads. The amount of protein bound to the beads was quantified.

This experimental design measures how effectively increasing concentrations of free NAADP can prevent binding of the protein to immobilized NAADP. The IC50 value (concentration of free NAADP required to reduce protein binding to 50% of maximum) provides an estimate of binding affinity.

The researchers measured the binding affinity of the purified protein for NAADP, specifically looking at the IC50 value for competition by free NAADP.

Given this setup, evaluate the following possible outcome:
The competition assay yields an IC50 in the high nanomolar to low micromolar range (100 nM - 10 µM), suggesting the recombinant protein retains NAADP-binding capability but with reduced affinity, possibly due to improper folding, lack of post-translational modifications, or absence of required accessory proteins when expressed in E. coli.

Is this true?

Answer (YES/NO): NO